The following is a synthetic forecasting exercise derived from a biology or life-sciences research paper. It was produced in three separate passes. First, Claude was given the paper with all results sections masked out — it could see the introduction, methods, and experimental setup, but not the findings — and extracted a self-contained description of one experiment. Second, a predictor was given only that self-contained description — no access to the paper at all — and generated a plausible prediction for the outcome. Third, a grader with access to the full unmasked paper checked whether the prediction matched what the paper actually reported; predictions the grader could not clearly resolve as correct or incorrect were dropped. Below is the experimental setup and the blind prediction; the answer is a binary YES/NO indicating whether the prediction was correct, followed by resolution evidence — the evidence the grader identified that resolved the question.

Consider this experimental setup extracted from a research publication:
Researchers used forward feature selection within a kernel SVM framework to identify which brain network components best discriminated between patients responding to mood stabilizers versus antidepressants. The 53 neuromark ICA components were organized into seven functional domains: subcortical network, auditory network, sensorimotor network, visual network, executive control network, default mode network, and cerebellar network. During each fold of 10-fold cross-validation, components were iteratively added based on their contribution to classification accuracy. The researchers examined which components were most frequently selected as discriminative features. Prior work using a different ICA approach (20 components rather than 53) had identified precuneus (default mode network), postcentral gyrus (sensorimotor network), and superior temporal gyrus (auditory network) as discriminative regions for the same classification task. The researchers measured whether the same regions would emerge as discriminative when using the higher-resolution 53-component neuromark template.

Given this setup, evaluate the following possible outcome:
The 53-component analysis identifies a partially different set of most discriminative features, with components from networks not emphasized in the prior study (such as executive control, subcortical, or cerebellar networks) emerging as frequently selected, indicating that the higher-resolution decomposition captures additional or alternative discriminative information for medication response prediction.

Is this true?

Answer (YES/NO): YES